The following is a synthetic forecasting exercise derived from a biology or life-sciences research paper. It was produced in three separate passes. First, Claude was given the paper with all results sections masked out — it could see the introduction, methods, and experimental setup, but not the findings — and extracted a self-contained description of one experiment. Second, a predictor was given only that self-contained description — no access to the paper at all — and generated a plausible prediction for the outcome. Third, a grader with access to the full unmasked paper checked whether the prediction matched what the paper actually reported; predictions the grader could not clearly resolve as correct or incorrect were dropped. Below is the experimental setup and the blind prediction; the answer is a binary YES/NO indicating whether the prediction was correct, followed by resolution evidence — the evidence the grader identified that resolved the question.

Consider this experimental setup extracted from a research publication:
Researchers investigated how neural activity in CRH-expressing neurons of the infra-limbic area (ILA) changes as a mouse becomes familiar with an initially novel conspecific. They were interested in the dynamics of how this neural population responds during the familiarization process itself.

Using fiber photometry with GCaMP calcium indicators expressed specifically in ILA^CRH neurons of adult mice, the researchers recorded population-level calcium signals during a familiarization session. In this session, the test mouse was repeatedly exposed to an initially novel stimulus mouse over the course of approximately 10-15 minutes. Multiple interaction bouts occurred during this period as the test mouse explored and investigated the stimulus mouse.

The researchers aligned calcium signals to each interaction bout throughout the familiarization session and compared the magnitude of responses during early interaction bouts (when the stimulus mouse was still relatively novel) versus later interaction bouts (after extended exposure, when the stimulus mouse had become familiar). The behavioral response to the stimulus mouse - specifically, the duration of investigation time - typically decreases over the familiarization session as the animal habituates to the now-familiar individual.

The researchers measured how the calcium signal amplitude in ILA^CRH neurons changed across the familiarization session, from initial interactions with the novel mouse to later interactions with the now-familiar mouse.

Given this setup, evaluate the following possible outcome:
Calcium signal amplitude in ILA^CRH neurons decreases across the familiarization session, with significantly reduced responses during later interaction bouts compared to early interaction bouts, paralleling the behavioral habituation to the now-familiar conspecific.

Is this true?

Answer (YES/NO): NO